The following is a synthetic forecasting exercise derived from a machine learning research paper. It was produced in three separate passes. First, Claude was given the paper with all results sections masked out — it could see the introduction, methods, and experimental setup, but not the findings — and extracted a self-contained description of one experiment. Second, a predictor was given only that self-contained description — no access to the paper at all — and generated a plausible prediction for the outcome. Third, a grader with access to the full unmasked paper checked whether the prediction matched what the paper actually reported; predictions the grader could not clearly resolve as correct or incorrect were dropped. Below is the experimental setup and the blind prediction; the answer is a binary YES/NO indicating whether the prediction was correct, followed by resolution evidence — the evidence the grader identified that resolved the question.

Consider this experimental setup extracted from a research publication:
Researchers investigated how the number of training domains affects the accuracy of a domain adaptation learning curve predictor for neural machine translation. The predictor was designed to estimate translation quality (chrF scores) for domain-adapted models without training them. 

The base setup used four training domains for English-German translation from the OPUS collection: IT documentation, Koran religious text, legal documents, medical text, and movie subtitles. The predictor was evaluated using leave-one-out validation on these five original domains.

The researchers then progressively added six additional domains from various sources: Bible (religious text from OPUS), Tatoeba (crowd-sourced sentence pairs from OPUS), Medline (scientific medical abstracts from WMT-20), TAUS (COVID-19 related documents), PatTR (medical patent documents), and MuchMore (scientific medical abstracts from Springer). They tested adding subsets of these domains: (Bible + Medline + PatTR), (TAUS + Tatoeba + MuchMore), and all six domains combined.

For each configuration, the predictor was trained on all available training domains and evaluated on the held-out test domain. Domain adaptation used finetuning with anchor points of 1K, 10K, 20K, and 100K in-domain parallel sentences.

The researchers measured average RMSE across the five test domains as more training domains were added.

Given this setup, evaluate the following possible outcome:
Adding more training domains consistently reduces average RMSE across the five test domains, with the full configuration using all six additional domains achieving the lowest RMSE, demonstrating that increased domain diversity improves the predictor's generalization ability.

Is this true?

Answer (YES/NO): NO